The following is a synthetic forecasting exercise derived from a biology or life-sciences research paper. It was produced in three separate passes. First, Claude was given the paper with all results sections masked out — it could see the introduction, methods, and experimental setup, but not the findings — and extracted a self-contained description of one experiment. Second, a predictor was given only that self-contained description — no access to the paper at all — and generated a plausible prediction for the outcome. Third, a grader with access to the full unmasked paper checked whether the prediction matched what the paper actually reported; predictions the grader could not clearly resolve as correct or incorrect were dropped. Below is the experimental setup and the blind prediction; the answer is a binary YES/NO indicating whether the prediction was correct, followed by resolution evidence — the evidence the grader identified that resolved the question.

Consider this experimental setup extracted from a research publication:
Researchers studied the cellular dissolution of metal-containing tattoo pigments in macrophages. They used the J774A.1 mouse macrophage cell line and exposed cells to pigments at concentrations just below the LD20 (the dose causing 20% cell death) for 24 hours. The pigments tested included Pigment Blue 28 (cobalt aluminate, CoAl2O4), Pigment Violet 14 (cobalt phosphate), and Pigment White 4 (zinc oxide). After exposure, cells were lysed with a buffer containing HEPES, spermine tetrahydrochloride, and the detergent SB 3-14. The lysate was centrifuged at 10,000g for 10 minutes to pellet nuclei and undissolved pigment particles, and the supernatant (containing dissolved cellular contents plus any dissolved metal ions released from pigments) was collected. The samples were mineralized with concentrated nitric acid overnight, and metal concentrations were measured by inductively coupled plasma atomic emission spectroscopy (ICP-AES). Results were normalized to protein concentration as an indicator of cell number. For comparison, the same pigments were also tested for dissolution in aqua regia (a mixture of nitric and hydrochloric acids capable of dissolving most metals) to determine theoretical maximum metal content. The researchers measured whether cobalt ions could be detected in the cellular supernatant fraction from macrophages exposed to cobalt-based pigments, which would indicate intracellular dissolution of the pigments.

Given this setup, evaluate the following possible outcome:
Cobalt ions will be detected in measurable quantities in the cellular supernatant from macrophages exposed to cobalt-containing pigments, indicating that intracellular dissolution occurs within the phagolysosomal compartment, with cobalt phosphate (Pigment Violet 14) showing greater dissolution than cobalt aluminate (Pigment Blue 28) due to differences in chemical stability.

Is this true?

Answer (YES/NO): YES